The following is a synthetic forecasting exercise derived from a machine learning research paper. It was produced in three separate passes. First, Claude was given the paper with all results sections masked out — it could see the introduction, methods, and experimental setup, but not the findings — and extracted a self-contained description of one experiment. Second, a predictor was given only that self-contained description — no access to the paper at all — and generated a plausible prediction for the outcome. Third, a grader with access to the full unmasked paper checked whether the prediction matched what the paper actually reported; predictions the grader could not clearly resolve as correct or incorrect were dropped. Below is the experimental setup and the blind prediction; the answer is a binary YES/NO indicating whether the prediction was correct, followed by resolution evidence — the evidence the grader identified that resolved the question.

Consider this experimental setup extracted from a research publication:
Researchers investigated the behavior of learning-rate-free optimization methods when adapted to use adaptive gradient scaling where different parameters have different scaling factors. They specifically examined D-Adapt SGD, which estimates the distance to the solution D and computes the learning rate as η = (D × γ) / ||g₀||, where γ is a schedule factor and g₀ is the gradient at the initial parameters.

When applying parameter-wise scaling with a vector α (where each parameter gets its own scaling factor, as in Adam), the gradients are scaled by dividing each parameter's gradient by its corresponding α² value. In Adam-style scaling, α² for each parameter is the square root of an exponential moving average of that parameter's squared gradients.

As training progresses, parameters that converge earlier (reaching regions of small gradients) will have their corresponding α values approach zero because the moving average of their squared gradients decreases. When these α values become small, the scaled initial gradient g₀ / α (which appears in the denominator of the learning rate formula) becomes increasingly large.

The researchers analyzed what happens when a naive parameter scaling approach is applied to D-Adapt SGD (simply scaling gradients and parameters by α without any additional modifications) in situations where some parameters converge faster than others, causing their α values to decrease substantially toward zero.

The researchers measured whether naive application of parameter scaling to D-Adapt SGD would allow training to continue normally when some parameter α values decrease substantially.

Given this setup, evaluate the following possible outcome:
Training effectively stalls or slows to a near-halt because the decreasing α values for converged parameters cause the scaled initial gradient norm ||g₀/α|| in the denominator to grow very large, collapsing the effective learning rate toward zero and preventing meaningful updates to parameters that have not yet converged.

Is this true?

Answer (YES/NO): YES